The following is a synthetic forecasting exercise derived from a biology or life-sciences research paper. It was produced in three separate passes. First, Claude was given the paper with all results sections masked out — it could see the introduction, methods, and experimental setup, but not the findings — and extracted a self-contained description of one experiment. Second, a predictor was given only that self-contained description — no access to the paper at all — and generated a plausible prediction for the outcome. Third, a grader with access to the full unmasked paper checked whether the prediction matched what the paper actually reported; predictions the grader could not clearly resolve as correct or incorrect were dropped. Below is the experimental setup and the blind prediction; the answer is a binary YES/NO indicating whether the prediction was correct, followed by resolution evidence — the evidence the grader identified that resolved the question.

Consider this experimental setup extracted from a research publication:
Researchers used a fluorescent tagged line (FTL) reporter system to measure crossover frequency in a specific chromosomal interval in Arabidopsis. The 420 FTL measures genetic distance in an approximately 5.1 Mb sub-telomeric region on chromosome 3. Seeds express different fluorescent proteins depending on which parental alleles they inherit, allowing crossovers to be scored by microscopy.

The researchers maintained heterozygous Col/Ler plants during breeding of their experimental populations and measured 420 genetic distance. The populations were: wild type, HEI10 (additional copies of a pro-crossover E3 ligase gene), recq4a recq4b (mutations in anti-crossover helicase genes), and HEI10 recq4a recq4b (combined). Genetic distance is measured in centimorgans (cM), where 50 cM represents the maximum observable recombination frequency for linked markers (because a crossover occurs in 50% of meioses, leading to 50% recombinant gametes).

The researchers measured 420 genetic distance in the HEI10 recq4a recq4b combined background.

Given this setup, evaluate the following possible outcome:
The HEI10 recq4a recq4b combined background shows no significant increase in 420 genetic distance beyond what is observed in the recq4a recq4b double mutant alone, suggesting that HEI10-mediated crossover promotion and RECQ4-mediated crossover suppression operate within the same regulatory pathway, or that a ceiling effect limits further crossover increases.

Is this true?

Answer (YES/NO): NO